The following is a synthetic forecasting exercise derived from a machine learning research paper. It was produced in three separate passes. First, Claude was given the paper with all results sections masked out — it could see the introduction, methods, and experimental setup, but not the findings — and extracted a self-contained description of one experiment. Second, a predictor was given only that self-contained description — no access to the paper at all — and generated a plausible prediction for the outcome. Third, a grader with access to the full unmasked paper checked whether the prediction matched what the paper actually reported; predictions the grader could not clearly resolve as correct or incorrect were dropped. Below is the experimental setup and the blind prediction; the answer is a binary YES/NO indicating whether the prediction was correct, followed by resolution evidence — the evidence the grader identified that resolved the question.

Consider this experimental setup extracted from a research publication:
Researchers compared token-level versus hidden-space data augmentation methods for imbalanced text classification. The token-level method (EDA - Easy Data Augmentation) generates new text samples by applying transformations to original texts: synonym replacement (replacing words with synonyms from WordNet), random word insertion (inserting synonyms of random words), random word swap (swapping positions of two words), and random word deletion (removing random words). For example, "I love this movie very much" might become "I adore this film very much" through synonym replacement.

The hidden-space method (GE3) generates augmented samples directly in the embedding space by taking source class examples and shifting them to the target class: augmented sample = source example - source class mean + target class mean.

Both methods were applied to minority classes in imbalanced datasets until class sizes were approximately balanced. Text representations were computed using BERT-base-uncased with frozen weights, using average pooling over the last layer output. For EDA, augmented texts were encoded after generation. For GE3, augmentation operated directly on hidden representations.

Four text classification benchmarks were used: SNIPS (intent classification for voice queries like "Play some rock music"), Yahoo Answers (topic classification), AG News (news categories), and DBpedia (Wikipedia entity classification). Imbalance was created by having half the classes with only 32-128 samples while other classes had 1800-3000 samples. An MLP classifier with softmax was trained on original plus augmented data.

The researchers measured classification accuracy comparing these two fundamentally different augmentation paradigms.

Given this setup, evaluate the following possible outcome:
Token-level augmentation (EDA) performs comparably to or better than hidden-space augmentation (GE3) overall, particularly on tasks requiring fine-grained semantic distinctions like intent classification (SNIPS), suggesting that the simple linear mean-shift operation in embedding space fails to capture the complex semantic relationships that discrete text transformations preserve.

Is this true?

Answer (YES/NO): NO